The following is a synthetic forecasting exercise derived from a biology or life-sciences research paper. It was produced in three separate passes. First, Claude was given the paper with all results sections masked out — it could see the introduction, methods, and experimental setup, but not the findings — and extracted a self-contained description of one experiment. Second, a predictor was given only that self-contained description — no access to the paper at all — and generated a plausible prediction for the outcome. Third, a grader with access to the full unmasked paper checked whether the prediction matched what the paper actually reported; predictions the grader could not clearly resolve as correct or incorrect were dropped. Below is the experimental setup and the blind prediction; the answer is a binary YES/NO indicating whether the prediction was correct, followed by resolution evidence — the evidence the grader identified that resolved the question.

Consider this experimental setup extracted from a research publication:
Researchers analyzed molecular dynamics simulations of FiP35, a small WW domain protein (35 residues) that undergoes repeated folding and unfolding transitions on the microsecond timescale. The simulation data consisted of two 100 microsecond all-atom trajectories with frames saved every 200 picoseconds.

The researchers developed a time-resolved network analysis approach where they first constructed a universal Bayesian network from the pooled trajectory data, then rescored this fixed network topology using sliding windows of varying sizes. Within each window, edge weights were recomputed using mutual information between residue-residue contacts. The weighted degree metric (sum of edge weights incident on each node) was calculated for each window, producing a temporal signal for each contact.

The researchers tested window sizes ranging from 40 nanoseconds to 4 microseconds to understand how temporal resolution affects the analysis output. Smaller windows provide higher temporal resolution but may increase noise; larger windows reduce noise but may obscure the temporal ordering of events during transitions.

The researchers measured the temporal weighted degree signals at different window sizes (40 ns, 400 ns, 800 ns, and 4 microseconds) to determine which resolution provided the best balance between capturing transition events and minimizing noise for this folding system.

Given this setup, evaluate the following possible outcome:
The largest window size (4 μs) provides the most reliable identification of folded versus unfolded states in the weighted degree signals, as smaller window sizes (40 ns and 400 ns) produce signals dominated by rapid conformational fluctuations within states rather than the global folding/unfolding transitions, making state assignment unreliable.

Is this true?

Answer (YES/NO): NO